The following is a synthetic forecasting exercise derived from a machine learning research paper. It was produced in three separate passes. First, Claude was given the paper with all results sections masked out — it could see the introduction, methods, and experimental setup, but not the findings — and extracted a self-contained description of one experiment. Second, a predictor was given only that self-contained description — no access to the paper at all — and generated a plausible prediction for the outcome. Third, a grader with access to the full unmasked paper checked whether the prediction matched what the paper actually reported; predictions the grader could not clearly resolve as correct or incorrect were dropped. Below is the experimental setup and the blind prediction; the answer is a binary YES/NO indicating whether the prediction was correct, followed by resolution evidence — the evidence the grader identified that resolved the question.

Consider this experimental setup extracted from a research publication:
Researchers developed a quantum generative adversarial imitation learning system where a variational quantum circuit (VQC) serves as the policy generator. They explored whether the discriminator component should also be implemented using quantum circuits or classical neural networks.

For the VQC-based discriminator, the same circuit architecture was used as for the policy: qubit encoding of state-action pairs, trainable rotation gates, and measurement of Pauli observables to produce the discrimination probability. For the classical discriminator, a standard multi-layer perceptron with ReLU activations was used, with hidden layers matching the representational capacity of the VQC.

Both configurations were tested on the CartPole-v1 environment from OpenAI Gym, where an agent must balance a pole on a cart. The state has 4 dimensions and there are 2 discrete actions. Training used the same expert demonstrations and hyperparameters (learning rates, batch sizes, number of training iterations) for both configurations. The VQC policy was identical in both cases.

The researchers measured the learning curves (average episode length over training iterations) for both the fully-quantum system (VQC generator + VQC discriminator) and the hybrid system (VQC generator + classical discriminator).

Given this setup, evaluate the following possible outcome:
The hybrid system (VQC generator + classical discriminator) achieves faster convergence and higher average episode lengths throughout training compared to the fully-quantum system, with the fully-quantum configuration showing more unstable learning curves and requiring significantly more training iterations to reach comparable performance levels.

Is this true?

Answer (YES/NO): NO